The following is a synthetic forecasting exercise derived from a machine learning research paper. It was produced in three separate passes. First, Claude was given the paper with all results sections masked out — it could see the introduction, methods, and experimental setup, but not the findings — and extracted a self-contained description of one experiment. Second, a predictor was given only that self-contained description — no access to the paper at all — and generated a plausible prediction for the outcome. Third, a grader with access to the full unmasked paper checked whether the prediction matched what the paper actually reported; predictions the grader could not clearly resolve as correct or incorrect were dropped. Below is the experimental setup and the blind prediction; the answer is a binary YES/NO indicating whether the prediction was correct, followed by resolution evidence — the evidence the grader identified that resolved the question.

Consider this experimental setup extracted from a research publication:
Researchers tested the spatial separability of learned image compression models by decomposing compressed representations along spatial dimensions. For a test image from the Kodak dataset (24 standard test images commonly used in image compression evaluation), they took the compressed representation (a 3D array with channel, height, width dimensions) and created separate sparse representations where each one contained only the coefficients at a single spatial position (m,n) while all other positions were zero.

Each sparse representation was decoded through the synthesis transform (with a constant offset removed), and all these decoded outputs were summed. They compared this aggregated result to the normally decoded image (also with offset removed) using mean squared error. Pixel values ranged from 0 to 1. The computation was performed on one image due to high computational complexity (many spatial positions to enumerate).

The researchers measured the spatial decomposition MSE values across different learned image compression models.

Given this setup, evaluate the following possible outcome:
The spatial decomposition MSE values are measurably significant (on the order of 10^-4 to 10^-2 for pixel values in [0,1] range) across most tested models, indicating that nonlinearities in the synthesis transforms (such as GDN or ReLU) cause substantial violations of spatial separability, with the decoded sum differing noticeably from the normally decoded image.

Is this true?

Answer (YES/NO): NO